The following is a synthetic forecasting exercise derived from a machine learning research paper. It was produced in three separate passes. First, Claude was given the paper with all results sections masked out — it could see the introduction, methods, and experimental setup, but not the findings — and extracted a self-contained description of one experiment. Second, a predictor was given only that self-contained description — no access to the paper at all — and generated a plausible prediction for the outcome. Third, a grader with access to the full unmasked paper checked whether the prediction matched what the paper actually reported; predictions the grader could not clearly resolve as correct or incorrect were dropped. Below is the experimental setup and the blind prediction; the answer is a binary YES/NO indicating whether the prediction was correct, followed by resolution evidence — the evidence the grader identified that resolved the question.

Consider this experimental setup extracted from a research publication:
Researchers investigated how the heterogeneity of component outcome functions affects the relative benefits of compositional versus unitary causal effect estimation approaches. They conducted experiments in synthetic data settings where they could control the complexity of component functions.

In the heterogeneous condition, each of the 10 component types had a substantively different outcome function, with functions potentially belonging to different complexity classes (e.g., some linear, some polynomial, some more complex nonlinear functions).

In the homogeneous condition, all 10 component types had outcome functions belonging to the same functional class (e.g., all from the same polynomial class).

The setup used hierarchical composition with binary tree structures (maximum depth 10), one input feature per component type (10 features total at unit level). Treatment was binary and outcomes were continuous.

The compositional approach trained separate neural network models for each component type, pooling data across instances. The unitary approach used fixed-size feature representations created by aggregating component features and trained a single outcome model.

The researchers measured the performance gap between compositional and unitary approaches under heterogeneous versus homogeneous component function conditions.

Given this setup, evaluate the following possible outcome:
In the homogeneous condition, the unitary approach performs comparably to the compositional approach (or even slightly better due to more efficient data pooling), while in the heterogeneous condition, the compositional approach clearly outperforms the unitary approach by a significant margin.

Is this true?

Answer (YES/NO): YES